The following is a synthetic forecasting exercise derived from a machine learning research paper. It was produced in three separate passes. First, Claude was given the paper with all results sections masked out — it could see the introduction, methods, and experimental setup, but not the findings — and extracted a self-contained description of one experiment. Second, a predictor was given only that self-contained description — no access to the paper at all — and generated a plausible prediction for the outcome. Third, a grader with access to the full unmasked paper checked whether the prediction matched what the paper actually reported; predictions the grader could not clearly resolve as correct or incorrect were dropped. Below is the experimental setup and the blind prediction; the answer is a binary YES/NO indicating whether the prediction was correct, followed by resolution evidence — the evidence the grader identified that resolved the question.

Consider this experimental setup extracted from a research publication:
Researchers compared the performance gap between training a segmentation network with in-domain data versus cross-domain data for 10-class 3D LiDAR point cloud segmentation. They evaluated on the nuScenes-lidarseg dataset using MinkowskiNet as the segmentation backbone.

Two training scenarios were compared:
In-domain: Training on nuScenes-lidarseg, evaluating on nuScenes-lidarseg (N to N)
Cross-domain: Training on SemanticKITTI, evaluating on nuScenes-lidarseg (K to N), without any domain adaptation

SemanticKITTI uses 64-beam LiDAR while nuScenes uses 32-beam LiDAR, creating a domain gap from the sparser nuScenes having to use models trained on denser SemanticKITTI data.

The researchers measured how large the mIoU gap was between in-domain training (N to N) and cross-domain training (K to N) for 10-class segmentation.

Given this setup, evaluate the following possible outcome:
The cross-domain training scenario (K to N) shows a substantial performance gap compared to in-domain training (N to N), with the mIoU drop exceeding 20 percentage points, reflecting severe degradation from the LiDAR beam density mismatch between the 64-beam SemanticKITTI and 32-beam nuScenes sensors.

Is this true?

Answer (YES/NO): YES